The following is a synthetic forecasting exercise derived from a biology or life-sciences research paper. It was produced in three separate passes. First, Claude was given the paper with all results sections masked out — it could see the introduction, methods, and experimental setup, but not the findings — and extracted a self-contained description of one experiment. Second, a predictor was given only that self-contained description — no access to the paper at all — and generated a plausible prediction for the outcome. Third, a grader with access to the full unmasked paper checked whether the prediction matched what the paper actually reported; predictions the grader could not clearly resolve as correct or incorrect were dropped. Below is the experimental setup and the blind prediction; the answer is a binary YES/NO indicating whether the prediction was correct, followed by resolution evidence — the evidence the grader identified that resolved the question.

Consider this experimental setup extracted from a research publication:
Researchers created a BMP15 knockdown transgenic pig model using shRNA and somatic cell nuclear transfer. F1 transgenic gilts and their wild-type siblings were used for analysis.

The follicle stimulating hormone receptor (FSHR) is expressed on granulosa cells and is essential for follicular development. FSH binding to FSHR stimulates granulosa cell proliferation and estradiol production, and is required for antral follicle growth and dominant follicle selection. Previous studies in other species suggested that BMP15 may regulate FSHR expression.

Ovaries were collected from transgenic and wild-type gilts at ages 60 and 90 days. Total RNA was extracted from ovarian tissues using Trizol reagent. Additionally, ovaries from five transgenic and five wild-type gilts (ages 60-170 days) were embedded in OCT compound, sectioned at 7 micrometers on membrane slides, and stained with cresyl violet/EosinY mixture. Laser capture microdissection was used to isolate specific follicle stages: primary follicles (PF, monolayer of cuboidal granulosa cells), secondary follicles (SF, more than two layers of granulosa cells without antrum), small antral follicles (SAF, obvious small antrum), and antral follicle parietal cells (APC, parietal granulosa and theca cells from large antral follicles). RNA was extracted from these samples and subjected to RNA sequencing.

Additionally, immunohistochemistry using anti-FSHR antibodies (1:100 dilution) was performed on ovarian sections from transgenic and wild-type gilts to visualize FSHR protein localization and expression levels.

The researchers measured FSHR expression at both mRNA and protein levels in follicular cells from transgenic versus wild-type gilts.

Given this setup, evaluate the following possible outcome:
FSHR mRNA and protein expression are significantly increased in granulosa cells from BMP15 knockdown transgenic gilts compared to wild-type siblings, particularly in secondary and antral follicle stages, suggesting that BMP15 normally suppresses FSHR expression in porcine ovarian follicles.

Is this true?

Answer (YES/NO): NO